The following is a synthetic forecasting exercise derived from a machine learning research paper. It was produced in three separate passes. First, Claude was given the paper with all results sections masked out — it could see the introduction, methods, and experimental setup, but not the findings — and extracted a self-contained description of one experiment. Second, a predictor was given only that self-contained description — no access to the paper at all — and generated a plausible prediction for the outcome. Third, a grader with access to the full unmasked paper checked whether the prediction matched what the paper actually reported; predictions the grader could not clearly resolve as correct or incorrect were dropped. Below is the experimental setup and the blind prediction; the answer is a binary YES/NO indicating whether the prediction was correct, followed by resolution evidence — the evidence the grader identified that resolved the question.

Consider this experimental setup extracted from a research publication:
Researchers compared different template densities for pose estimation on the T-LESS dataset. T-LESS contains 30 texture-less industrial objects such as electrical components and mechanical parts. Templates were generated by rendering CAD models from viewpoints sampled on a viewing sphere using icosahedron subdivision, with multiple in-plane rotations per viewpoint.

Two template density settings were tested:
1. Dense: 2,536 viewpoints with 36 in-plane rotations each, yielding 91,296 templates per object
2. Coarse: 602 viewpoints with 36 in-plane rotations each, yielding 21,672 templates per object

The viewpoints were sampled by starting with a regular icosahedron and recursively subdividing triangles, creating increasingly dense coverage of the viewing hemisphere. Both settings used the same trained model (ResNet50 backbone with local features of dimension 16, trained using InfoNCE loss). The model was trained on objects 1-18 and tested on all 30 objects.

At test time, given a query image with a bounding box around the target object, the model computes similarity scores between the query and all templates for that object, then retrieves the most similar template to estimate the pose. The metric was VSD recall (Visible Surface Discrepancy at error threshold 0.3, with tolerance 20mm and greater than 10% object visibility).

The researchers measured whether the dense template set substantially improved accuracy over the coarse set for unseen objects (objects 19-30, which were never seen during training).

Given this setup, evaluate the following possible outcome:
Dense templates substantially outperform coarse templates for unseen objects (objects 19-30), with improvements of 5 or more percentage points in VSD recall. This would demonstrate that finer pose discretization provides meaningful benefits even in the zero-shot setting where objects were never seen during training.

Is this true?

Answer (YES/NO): NO